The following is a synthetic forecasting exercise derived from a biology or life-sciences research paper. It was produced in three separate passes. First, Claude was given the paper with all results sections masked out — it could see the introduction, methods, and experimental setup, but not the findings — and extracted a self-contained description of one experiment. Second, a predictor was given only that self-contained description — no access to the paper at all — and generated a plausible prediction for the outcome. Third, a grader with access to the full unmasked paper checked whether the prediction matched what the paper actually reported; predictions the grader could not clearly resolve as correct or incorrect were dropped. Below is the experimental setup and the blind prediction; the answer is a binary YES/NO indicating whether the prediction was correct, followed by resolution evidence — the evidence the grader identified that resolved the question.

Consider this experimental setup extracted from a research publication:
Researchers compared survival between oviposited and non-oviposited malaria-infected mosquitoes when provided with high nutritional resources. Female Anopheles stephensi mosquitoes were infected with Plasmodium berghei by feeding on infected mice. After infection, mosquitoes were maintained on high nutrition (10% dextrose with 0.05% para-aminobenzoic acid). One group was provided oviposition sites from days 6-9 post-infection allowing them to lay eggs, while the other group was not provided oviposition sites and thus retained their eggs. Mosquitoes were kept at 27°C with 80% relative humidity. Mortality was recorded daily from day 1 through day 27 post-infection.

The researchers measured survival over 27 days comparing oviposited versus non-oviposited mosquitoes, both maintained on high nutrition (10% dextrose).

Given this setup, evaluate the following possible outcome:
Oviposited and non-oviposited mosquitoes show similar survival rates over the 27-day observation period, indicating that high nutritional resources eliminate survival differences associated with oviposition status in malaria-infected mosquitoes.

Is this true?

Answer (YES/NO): NO